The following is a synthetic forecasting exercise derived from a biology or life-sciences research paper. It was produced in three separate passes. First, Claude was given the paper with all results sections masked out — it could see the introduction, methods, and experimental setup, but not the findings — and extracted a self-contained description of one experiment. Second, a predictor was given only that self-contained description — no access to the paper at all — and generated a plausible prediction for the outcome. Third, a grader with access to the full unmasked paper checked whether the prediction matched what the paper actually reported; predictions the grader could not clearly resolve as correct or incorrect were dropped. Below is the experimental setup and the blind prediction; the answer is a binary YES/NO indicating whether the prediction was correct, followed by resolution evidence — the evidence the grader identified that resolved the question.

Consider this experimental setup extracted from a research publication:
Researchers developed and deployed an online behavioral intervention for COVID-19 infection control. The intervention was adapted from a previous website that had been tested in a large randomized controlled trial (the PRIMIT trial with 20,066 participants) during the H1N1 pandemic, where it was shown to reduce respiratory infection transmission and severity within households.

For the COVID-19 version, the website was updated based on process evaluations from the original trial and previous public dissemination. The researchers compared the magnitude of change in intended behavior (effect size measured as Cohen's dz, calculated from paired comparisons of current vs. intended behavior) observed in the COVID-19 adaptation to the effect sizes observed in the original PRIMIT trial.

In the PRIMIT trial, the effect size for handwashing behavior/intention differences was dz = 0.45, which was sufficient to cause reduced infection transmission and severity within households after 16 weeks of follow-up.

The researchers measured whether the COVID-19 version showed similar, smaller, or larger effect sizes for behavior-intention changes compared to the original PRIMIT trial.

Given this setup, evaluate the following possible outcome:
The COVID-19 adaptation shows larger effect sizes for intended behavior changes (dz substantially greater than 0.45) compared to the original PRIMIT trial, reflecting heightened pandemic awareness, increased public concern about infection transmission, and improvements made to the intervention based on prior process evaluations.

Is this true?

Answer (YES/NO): NO